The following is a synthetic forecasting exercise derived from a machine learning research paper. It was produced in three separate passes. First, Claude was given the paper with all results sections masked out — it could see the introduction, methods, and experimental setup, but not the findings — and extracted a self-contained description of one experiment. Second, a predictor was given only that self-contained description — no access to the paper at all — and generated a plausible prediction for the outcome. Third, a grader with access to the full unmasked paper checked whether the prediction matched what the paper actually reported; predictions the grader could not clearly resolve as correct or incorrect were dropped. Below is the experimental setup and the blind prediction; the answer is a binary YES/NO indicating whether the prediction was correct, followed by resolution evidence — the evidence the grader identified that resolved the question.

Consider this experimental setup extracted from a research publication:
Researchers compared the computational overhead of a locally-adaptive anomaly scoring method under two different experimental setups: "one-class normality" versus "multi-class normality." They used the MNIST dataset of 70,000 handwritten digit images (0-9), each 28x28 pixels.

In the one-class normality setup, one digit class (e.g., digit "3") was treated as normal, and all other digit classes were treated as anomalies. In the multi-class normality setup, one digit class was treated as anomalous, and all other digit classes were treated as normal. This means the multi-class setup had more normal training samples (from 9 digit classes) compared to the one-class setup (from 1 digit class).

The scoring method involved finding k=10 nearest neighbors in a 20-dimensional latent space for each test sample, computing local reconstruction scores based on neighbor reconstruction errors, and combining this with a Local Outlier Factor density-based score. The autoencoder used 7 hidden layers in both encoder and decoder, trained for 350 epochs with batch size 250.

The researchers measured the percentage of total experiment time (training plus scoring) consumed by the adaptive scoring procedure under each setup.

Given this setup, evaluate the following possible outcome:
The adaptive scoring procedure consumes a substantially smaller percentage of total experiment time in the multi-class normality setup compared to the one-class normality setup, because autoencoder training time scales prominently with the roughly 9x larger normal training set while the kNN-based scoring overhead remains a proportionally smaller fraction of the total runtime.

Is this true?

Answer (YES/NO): NO